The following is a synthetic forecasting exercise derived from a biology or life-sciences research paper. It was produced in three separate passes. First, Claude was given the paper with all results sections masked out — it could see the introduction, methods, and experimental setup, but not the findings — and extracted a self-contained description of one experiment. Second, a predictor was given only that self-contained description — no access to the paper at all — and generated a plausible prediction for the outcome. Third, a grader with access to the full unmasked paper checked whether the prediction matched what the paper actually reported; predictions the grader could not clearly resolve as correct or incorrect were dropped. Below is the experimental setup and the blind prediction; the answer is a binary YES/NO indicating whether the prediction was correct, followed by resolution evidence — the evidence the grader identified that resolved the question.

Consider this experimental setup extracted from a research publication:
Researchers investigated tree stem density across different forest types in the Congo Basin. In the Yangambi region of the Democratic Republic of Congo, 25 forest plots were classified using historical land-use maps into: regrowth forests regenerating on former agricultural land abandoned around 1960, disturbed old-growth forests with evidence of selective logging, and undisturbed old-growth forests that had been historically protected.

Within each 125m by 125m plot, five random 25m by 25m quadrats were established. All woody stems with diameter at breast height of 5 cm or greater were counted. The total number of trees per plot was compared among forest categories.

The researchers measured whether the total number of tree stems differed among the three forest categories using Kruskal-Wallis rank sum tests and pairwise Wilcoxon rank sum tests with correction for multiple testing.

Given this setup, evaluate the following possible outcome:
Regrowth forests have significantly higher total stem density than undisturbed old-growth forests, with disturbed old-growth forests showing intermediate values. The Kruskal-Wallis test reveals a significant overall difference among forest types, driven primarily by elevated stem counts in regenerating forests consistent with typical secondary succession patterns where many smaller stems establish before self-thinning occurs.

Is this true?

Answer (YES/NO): NO